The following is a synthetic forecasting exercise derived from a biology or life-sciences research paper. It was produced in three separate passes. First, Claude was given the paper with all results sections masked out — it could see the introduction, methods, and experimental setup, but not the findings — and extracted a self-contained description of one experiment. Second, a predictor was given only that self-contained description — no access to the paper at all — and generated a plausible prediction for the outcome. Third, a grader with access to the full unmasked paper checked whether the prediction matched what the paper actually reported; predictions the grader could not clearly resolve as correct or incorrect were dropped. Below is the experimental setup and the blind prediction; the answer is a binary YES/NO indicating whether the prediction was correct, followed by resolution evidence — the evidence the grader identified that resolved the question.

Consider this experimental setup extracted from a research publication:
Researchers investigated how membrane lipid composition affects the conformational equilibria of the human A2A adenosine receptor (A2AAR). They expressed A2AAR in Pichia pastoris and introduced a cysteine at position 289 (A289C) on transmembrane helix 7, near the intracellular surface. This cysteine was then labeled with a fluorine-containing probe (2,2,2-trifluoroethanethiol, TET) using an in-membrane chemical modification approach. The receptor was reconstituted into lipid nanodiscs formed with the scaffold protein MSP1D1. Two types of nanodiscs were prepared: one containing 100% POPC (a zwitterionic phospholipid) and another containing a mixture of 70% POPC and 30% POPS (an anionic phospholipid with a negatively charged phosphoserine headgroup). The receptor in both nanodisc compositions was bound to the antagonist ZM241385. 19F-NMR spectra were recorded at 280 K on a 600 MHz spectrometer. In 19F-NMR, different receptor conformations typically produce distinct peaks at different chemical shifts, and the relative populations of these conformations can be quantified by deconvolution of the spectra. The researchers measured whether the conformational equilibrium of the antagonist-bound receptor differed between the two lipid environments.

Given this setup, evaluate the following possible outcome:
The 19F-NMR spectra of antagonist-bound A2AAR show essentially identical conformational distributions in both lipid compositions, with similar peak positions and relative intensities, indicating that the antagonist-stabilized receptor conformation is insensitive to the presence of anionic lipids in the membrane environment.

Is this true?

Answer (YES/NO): YES